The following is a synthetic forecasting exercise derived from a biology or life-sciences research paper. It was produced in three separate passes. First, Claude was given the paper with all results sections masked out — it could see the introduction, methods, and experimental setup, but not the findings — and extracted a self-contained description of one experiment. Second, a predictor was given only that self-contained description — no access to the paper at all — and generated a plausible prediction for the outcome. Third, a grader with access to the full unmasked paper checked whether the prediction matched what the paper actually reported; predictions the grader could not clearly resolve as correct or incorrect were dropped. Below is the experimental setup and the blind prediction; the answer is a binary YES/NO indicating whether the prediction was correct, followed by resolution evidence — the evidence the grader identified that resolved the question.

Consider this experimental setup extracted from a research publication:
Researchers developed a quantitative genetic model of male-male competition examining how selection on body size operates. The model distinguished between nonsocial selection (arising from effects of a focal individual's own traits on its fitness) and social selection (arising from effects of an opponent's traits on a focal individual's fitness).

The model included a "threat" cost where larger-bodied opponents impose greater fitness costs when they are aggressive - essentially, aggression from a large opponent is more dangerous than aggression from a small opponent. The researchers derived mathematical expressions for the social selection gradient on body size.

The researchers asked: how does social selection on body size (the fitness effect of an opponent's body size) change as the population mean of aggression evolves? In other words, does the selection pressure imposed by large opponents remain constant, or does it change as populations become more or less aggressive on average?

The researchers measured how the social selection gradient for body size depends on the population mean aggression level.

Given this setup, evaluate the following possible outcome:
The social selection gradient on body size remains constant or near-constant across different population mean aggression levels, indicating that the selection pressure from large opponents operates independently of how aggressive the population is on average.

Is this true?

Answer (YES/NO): NO